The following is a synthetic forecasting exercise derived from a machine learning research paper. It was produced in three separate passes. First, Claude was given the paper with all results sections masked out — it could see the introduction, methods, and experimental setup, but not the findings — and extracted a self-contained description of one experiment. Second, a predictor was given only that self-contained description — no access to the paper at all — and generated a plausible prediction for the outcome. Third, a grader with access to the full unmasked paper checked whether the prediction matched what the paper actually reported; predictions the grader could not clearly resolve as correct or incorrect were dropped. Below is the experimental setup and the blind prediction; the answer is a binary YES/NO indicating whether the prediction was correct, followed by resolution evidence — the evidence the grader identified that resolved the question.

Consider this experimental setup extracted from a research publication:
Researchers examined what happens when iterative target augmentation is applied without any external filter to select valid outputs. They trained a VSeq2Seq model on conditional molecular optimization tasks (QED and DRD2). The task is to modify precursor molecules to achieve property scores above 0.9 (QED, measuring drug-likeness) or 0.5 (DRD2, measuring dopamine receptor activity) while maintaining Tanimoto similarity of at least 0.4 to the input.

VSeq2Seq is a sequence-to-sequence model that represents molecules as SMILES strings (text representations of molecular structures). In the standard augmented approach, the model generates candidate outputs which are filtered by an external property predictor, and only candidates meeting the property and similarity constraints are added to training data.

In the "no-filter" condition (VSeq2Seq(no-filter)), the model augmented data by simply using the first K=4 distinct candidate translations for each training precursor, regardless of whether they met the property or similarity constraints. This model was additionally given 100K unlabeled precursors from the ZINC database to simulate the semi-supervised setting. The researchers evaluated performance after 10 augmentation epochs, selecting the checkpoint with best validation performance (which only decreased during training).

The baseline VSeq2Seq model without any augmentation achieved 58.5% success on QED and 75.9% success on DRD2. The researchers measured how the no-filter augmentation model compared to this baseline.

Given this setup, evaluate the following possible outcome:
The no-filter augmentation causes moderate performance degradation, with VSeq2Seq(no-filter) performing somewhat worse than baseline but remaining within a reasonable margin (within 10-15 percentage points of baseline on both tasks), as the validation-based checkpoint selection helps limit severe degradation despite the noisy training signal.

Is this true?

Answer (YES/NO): NO